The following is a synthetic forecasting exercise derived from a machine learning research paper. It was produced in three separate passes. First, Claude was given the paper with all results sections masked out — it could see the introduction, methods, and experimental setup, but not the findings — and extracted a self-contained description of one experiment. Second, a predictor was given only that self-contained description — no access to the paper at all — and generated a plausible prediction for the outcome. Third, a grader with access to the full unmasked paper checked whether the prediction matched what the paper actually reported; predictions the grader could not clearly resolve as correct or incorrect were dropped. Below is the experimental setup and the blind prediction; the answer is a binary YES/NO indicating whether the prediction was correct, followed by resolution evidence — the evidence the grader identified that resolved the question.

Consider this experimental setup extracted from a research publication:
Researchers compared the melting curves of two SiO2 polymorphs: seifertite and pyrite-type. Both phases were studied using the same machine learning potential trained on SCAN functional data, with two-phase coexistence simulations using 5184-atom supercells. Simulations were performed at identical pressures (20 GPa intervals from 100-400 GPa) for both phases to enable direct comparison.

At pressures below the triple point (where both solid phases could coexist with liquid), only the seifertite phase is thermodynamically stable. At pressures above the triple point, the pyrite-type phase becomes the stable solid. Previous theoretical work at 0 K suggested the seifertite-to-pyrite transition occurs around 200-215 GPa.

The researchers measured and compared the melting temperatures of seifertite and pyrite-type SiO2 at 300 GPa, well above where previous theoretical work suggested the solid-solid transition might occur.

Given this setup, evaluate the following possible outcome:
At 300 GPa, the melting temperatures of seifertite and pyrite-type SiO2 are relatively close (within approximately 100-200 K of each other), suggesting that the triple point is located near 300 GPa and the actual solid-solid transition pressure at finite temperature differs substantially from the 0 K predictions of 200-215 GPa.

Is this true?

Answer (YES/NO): NO